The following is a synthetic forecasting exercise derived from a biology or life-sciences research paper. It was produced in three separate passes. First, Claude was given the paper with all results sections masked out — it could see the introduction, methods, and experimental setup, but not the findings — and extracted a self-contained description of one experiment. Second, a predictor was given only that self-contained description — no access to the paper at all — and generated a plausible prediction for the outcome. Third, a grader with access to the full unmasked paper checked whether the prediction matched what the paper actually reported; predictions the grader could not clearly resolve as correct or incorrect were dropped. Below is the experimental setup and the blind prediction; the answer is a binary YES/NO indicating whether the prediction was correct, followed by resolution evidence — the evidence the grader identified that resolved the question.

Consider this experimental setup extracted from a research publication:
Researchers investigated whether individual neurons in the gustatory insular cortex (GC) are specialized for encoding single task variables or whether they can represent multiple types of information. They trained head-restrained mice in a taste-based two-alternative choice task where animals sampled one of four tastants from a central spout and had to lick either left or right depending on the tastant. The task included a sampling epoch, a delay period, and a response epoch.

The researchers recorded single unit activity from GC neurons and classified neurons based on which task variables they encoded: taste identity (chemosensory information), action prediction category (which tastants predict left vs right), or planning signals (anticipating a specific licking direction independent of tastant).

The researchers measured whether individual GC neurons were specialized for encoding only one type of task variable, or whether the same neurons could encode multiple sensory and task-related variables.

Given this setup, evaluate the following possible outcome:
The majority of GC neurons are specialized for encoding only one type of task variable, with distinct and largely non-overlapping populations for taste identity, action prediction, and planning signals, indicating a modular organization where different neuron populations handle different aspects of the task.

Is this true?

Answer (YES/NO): NO